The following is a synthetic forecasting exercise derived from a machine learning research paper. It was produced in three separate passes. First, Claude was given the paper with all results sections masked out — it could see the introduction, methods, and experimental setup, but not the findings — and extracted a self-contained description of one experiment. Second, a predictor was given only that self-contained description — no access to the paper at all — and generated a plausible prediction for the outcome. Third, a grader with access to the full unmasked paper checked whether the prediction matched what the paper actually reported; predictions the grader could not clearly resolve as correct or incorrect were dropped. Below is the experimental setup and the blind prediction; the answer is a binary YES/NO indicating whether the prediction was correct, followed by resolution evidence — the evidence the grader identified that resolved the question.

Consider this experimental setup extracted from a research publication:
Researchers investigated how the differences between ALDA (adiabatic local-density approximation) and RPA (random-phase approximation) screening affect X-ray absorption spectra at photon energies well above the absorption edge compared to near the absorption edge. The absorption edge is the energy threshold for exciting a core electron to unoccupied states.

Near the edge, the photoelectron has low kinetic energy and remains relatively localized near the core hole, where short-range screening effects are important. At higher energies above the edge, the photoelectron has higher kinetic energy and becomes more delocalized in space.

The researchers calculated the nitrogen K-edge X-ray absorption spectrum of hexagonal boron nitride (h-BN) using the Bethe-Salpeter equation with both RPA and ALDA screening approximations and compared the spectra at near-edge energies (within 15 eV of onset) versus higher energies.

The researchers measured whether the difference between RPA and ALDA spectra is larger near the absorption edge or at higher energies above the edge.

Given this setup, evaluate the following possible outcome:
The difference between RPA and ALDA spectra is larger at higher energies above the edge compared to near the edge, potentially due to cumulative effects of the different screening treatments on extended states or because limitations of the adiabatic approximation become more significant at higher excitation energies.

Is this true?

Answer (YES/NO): NO